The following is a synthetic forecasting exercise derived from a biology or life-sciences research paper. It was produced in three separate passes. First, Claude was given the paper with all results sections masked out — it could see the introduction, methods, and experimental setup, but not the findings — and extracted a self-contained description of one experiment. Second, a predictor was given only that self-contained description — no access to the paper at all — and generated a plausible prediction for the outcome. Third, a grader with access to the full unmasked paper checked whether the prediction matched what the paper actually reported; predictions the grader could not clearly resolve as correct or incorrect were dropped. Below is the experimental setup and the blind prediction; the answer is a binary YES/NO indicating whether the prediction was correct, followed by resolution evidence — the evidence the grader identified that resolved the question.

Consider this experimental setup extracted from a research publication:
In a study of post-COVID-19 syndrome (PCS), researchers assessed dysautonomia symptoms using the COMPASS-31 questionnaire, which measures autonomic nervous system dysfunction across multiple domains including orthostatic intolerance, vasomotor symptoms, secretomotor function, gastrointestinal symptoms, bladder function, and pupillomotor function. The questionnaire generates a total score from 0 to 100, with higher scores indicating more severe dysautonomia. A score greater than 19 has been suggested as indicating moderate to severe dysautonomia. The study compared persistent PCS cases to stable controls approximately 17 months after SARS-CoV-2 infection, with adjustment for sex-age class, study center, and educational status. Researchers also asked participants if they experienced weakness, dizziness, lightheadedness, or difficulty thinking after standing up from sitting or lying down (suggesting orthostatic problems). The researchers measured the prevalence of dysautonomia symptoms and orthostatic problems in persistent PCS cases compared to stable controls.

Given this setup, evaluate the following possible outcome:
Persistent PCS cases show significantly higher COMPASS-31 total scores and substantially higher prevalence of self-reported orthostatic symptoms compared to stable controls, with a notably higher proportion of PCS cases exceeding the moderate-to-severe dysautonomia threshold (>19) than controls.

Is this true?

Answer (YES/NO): YES